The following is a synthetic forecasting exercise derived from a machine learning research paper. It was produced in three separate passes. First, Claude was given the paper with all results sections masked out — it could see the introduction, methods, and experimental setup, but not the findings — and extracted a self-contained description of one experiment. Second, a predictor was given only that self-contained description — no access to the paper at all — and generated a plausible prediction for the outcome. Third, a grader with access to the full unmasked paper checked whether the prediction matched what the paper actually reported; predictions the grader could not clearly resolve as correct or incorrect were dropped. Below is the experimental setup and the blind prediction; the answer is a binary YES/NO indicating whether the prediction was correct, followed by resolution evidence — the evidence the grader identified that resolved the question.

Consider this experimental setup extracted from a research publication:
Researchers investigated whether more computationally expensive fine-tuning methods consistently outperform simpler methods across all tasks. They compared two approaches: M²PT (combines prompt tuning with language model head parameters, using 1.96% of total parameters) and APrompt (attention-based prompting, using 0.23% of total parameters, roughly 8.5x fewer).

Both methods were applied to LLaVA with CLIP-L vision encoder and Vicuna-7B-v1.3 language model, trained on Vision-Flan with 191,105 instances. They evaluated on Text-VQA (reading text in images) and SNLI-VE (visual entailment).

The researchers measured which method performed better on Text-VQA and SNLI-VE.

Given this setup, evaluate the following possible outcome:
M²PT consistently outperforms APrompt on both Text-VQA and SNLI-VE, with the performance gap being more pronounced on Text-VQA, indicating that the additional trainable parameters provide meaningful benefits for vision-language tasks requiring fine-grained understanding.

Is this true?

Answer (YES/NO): NO